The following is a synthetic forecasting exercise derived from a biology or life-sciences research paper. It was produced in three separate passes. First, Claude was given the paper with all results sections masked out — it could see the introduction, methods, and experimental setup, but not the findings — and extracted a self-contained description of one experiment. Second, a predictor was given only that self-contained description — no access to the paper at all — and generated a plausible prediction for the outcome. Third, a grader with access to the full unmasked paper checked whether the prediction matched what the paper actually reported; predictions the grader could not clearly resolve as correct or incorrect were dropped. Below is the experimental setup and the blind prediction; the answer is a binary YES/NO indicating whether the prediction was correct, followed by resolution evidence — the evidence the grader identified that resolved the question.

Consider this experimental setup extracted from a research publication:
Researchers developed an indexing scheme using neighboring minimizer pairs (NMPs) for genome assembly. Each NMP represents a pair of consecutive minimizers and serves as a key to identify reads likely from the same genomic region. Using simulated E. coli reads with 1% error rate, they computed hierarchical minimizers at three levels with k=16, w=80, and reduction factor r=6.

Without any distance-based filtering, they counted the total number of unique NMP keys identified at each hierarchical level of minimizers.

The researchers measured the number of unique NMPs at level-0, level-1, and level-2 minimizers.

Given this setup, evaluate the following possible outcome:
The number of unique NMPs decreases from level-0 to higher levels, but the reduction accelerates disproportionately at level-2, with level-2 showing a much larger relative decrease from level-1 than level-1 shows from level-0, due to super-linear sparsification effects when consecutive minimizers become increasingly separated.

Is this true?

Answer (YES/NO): NO